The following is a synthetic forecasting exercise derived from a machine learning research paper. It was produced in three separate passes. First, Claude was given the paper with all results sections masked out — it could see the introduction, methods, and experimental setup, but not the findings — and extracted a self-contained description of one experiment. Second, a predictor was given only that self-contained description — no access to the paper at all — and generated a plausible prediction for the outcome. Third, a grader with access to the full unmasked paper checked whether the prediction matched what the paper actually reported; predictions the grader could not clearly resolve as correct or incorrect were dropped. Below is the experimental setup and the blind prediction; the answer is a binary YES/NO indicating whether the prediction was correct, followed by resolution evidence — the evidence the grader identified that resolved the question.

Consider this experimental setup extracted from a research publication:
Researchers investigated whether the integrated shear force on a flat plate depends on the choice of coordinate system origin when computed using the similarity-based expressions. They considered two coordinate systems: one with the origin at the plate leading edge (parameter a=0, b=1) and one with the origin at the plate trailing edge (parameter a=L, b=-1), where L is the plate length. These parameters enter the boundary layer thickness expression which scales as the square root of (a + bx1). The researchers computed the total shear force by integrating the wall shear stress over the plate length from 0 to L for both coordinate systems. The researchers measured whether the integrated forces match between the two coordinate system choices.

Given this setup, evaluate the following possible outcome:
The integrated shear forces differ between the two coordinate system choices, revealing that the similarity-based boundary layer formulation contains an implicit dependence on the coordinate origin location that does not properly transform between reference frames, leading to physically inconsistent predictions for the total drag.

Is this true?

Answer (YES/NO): NO